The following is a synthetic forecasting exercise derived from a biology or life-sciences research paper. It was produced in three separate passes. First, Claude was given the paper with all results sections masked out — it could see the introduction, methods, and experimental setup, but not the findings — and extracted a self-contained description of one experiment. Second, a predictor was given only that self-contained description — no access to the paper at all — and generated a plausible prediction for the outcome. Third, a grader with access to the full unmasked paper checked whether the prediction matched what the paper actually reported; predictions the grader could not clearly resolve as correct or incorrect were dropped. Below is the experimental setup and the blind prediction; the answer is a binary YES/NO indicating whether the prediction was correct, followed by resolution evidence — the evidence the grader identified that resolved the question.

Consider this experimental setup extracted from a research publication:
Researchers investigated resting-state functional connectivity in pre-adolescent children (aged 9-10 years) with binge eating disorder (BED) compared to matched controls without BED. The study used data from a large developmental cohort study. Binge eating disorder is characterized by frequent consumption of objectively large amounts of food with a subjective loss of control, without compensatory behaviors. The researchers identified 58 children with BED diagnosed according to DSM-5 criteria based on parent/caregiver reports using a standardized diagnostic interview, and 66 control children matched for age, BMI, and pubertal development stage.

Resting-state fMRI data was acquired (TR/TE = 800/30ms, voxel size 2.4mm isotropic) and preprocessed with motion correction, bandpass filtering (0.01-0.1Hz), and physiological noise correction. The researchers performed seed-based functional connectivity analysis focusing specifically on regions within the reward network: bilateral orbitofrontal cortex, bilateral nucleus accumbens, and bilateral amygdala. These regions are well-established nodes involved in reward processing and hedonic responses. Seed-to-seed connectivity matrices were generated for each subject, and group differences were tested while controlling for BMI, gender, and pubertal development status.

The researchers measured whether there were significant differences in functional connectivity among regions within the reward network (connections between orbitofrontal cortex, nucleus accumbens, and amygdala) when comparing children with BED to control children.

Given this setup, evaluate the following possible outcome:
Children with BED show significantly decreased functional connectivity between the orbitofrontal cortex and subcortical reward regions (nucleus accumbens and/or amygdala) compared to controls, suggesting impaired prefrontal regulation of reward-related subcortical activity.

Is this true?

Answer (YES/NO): NO